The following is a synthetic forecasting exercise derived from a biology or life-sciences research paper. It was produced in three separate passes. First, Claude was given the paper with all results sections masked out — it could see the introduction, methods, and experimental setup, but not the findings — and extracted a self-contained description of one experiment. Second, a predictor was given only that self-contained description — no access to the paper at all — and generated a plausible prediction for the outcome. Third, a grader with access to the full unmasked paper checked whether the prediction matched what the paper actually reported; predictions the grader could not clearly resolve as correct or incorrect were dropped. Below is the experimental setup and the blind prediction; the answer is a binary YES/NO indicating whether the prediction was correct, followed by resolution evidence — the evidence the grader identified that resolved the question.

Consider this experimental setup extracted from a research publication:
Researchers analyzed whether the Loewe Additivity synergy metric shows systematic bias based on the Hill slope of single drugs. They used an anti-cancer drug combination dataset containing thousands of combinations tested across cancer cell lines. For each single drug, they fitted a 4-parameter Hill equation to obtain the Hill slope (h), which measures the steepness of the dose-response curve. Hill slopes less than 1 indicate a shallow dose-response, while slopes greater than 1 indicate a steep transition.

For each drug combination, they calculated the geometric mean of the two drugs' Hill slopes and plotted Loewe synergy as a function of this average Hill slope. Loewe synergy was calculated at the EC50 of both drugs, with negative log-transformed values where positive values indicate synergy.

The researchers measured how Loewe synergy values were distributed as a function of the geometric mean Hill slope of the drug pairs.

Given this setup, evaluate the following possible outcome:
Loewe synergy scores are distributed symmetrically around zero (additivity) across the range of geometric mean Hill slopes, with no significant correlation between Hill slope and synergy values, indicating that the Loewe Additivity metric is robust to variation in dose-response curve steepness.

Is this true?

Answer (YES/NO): NO